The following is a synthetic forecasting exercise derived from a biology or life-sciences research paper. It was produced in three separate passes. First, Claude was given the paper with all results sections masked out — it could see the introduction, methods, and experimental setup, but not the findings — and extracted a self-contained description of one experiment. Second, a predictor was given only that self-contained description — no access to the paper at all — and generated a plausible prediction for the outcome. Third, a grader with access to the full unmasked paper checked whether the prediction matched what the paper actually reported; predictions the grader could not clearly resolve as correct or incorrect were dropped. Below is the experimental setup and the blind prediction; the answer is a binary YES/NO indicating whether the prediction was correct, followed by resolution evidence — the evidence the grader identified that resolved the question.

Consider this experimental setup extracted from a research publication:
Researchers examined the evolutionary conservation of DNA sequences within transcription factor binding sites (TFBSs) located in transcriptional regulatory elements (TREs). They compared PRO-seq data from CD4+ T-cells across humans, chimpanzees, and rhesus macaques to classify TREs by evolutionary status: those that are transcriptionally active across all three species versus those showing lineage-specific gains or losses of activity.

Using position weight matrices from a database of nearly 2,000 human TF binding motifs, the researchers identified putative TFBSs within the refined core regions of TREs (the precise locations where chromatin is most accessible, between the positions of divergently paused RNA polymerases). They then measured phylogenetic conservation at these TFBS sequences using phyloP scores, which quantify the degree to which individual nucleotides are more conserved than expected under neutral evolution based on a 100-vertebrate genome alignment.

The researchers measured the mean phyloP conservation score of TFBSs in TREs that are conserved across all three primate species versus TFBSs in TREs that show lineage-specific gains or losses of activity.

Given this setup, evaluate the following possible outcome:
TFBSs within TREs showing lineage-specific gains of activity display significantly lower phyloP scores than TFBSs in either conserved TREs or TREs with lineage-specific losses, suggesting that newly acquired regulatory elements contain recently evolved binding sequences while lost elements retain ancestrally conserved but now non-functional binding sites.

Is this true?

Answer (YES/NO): YES